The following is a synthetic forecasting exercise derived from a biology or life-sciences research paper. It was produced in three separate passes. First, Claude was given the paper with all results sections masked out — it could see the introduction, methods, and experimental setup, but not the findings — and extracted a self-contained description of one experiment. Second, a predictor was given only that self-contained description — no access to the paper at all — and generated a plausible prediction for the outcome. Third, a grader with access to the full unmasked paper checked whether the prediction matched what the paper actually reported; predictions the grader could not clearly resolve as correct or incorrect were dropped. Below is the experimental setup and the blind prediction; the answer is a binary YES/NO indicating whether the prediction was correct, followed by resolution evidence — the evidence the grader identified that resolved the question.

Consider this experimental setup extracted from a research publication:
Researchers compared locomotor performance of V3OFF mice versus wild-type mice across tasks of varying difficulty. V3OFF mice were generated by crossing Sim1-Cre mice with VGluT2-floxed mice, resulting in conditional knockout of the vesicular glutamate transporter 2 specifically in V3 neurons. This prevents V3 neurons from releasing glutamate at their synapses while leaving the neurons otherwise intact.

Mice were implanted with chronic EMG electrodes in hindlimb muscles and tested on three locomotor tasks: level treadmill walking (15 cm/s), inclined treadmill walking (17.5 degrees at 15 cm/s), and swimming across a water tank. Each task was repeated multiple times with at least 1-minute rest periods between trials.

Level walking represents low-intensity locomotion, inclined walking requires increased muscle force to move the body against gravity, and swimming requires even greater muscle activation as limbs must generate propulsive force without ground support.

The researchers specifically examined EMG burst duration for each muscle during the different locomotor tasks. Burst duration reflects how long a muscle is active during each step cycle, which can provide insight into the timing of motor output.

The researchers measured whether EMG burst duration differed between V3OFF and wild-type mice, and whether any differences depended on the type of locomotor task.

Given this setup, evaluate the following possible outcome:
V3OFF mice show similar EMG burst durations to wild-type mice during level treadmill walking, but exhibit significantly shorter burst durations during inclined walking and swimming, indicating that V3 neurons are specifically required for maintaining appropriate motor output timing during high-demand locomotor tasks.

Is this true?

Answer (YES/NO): NO